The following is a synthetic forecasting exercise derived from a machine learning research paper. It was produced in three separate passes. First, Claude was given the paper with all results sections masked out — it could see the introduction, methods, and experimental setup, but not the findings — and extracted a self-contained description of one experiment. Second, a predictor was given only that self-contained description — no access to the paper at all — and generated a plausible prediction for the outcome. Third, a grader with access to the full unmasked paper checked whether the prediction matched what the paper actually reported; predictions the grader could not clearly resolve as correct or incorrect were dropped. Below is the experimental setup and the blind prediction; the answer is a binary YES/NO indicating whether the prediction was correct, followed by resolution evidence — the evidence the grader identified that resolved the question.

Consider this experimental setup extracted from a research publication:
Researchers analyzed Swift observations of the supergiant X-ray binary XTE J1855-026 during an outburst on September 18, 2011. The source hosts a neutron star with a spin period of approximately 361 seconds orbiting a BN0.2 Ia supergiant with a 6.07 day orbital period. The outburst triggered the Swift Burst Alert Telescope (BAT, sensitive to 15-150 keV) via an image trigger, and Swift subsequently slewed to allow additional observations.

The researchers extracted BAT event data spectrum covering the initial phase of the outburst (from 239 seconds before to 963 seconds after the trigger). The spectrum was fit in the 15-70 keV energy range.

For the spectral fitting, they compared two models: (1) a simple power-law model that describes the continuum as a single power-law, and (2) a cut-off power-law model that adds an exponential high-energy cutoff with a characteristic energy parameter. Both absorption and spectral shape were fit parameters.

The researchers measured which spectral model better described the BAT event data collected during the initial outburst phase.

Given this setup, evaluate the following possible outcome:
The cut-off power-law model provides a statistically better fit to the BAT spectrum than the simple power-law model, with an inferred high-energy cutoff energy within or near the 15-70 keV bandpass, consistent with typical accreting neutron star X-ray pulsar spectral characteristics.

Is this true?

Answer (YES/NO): YES